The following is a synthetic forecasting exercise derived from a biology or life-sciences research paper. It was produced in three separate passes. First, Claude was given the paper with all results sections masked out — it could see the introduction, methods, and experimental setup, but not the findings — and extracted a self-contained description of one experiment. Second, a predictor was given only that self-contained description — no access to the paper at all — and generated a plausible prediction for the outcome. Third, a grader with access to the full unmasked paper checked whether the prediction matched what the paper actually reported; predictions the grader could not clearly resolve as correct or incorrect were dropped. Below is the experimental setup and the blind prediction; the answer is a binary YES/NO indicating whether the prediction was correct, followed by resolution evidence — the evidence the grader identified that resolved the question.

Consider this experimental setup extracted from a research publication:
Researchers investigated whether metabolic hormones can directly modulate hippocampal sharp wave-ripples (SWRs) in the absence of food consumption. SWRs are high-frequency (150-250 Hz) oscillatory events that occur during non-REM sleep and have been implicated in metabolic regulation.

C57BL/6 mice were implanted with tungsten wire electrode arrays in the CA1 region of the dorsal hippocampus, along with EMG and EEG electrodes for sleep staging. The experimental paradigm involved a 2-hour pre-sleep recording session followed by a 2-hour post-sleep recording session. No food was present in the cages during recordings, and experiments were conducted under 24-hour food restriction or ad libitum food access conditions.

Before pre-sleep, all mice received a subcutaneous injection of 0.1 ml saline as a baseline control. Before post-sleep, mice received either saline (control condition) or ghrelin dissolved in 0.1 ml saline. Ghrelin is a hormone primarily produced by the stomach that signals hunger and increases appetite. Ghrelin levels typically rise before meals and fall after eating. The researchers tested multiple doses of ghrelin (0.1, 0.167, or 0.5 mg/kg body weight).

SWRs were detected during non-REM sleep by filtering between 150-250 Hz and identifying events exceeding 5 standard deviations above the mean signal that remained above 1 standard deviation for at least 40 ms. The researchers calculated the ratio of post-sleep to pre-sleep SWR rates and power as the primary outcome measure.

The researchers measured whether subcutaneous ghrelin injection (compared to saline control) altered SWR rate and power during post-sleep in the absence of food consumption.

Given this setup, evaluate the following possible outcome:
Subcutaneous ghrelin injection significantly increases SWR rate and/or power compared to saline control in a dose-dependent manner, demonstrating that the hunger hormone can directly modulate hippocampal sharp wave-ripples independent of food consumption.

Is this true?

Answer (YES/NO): NO